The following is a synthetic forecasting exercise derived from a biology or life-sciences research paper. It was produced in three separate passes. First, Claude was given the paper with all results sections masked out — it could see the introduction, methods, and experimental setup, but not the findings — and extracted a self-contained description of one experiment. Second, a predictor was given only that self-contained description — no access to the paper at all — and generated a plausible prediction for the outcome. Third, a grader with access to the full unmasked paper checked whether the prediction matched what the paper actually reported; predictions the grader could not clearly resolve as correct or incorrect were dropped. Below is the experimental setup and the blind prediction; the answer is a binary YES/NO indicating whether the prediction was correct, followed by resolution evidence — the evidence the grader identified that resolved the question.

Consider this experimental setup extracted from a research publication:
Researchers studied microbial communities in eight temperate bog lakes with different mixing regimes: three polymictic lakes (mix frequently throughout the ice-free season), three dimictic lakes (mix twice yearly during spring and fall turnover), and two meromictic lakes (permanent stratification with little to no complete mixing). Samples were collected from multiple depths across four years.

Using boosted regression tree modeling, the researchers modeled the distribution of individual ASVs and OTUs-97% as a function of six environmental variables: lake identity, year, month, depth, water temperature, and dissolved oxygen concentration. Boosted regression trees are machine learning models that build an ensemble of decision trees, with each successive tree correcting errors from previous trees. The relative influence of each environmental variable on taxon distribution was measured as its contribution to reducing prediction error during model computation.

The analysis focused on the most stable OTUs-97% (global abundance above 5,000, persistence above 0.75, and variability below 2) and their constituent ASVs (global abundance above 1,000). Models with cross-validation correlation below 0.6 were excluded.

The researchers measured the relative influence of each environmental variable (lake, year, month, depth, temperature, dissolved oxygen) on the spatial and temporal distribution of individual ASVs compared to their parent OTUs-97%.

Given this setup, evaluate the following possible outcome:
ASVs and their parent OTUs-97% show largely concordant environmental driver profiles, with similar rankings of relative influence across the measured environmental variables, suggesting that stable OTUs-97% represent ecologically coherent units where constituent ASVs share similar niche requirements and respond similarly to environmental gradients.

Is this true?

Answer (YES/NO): NO